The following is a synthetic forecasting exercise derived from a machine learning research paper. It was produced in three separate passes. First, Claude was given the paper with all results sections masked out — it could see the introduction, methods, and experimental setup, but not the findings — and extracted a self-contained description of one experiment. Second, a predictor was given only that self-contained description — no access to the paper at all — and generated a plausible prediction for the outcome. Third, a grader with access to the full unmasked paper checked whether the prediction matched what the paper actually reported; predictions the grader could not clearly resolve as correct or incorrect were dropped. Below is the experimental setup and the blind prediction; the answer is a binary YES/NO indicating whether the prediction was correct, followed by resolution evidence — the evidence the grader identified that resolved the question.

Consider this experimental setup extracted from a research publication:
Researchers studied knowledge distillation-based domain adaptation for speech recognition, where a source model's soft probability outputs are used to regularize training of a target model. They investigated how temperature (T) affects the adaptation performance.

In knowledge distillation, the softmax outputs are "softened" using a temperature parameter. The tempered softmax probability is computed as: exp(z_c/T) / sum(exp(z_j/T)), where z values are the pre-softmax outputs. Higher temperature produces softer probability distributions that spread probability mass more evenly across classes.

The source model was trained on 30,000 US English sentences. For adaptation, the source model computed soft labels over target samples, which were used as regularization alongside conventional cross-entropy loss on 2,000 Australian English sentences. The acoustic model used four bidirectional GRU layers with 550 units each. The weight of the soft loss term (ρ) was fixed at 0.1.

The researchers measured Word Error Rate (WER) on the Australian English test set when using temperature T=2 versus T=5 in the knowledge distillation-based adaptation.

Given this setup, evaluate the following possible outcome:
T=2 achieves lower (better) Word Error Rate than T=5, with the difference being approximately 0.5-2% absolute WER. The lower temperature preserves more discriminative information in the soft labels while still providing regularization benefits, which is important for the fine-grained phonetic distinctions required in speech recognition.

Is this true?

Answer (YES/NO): NO